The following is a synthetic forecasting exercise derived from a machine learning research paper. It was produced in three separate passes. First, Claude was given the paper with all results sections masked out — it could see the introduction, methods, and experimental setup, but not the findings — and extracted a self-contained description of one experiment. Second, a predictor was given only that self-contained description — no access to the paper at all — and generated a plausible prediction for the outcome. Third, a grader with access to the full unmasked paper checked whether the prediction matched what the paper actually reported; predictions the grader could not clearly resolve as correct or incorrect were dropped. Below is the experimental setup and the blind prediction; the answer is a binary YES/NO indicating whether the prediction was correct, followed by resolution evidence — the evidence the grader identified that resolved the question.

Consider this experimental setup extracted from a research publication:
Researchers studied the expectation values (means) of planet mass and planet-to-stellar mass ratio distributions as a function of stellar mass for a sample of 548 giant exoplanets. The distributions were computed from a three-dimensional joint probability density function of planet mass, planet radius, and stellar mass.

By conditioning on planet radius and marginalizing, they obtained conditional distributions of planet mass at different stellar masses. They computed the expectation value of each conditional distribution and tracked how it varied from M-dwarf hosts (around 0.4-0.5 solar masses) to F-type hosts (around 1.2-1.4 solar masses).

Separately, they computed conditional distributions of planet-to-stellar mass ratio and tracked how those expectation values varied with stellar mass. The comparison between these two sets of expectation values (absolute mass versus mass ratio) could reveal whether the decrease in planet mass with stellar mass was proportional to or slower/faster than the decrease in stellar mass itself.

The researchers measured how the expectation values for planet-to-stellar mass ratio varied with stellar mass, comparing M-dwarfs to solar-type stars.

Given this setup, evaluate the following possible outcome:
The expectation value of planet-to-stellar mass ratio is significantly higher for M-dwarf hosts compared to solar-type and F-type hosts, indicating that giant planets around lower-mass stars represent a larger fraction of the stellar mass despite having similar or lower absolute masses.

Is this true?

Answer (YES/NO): YES